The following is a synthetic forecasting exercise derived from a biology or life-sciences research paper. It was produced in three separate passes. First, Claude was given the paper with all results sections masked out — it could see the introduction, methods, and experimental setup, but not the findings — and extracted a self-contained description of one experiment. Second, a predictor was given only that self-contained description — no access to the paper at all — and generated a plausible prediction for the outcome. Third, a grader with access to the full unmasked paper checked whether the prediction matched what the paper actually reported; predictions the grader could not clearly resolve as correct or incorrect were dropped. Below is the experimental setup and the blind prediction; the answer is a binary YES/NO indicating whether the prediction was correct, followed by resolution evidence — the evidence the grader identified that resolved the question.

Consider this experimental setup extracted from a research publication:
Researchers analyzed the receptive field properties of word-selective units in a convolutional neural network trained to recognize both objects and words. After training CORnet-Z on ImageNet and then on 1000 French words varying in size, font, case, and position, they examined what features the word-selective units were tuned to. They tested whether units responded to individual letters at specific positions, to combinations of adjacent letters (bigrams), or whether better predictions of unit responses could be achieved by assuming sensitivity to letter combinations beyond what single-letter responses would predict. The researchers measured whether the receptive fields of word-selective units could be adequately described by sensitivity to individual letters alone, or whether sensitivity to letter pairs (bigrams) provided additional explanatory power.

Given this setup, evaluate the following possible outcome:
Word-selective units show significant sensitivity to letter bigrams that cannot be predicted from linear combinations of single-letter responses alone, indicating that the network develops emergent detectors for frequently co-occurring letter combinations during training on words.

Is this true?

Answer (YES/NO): YES